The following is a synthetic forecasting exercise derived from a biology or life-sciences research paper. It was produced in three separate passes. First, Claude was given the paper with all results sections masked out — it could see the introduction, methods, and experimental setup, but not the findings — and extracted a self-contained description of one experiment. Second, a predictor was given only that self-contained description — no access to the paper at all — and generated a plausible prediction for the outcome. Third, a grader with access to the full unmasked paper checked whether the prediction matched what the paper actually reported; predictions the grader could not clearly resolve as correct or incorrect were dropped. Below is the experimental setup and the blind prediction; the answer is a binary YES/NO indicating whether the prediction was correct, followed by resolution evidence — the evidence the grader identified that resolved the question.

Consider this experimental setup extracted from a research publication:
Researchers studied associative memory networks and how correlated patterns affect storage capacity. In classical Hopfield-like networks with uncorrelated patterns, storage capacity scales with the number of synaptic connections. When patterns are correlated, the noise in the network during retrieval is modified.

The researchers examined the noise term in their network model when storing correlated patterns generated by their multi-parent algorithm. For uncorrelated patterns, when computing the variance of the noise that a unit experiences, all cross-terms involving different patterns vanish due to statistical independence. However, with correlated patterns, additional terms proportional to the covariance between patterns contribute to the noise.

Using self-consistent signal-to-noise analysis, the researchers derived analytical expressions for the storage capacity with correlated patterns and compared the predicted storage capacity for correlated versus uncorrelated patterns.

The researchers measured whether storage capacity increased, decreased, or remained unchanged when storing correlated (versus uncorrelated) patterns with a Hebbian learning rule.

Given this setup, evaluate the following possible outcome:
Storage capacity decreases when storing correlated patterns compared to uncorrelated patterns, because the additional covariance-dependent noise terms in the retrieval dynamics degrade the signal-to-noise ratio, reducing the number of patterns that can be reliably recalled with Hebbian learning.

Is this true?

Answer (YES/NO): YES